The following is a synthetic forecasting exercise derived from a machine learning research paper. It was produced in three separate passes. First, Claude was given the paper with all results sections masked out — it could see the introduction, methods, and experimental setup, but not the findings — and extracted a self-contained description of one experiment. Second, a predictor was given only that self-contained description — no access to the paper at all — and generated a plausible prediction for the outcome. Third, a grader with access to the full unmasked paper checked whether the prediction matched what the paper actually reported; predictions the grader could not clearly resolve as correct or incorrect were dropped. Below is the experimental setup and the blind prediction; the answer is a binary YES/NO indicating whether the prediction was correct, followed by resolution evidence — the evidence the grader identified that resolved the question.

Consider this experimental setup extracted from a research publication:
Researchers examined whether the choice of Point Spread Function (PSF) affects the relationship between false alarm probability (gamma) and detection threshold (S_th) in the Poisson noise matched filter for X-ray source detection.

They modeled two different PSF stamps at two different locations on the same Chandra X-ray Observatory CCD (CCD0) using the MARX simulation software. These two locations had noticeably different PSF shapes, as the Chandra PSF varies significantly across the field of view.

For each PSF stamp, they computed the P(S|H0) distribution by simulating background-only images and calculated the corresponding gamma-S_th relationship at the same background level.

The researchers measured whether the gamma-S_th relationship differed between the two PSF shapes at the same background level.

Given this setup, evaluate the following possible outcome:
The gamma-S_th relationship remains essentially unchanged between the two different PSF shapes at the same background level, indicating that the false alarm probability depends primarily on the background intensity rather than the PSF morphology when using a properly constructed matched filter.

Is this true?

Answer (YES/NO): NO